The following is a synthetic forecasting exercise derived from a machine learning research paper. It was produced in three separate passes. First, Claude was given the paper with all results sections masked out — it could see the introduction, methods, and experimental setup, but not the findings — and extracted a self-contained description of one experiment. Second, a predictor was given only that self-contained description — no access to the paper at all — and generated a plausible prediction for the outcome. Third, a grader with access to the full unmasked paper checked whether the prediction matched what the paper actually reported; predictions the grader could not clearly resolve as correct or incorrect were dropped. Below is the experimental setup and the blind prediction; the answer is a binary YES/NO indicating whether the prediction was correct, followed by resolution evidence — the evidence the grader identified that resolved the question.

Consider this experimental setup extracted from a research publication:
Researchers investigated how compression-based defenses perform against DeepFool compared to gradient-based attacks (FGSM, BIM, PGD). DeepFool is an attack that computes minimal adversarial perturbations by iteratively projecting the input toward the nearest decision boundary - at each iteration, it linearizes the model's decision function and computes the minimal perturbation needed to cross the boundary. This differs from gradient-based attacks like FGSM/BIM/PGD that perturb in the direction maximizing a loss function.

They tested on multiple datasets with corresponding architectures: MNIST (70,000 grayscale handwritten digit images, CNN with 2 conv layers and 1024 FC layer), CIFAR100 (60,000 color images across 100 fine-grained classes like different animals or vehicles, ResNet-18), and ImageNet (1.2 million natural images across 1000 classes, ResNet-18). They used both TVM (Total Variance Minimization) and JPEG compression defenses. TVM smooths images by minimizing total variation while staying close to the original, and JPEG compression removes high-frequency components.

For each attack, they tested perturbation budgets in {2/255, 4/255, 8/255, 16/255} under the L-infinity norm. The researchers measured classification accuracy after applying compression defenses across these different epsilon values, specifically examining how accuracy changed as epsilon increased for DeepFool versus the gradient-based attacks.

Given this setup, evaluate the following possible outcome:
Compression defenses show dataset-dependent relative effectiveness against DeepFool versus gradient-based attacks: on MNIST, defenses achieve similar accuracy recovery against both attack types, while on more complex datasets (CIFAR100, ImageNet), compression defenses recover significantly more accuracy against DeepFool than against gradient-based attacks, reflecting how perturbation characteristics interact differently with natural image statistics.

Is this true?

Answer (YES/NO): NO